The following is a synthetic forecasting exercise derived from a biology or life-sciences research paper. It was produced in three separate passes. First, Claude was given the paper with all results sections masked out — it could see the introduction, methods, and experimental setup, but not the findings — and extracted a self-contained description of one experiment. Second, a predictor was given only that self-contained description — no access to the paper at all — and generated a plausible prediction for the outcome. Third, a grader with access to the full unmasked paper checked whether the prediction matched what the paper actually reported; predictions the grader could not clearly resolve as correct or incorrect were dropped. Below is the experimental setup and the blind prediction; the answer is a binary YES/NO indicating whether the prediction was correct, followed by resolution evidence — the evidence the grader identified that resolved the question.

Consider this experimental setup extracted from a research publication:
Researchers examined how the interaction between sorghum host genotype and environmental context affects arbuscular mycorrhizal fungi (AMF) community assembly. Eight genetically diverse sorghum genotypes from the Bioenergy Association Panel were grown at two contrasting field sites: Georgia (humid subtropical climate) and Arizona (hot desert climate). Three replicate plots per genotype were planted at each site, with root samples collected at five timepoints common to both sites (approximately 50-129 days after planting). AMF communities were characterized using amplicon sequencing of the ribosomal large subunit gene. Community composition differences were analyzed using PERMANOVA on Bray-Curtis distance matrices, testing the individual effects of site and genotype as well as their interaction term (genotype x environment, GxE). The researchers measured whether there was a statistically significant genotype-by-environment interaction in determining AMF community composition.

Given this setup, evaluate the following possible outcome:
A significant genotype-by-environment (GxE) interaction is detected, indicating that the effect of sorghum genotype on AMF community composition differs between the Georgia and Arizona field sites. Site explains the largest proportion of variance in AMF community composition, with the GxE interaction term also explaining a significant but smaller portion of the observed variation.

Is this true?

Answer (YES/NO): YES